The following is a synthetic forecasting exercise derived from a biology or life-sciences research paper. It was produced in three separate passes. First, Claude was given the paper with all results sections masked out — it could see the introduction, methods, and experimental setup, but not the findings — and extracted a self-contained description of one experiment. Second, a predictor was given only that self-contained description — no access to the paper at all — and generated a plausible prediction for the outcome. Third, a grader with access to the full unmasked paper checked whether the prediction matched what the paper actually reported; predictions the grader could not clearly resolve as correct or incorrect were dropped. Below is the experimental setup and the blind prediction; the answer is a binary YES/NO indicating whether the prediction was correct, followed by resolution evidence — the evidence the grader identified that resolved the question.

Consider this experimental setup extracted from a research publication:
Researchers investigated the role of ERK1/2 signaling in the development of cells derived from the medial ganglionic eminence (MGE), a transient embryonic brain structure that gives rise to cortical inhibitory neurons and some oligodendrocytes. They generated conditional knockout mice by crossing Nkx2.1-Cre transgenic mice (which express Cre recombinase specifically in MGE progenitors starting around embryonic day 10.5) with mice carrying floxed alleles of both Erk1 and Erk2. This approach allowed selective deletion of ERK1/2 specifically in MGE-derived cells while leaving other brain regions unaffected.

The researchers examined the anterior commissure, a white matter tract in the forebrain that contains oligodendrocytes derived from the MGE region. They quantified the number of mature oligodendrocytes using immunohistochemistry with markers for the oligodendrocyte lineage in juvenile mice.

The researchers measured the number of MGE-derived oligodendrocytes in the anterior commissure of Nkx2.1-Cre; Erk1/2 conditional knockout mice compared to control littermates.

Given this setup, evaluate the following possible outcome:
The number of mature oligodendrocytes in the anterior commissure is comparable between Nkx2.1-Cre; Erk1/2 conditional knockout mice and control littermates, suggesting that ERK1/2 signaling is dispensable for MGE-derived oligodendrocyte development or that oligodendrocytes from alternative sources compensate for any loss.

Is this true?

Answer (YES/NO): NO